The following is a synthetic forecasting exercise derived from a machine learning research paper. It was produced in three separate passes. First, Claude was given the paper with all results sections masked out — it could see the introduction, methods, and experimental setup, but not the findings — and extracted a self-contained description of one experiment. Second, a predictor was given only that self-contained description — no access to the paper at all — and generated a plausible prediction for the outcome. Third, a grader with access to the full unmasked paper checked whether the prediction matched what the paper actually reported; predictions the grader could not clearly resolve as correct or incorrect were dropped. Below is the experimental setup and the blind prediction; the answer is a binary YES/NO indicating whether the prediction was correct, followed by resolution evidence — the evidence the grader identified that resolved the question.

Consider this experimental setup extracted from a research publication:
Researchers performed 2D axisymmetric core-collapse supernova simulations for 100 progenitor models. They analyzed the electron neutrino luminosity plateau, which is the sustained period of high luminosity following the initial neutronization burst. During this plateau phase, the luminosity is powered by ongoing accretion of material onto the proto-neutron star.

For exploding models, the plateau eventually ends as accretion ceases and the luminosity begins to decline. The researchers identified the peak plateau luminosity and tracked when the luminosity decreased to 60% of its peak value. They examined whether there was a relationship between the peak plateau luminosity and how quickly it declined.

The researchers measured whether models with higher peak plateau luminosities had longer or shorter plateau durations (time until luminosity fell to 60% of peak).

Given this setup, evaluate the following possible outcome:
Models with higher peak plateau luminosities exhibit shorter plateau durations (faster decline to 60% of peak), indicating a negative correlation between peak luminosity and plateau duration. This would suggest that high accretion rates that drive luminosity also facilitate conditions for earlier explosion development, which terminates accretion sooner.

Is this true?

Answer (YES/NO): NO